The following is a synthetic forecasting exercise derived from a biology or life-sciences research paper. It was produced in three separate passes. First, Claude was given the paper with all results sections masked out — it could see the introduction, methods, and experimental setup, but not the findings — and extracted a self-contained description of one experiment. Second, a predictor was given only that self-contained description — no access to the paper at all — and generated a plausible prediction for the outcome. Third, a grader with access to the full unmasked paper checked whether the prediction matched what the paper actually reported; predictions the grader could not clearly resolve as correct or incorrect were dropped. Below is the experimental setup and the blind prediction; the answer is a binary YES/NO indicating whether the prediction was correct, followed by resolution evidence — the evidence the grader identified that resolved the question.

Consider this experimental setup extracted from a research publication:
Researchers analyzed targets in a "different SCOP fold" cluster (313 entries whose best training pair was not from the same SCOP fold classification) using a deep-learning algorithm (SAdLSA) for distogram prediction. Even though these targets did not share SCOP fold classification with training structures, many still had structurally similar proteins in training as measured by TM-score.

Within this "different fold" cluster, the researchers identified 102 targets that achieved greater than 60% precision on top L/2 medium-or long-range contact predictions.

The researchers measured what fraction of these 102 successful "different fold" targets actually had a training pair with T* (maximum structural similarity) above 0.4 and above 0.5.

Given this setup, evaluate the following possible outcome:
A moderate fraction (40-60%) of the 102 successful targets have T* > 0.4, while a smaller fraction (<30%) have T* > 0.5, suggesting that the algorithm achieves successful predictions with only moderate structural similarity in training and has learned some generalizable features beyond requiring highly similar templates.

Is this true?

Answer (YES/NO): NO